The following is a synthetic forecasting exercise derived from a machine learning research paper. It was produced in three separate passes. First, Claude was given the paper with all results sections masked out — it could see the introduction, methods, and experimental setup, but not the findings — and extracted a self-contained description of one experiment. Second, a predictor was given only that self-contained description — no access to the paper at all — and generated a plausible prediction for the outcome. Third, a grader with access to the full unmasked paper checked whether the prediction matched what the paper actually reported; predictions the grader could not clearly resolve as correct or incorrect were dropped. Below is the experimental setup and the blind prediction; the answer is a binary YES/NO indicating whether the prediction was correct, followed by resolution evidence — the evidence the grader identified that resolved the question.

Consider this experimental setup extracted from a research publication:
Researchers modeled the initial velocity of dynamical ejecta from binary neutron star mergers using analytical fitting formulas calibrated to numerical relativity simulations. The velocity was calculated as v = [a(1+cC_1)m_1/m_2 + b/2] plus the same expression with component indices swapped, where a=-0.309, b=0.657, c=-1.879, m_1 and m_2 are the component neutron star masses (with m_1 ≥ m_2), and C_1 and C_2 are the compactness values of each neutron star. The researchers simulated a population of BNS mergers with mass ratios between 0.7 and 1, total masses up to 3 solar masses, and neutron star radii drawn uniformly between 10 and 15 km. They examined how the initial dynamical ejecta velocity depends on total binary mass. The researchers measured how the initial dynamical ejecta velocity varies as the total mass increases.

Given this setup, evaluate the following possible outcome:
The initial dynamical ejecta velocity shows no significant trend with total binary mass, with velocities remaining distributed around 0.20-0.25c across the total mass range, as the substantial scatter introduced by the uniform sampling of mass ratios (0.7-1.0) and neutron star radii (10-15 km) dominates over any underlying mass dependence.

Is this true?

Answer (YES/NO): NO